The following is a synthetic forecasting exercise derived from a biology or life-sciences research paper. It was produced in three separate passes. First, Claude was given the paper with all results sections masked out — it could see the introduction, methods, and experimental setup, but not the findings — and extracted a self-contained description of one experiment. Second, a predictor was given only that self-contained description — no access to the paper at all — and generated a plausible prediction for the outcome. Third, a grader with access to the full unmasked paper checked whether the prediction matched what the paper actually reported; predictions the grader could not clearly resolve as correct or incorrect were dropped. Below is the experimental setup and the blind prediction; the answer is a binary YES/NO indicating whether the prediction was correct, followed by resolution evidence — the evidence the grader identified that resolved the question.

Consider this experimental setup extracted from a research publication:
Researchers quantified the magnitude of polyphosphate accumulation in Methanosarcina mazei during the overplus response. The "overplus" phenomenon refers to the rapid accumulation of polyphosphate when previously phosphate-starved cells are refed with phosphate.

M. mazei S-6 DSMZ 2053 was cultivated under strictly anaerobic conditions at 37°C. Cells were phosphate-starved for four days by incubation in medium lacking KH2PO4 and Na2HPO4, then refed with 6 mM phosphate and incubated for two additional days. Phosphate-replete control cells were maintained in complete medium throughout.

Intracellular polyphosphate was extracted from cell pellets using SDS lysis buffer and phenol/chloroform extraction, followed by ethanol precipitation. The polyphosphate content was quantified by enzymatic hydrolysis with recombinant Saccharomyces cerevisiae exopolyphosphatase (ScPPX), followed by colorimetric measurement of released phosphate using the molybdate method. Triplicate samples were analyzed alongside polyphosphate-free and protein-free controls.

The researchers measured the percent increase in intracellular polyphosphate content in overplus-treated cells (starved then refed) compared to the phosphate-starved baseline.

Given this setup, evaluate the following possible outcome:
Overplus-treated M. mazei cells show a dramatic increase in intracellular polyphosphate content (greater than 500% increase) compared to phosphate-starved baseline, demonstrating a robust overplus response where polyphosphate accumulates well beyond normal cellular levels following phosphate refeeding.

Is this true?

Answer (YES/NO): NO